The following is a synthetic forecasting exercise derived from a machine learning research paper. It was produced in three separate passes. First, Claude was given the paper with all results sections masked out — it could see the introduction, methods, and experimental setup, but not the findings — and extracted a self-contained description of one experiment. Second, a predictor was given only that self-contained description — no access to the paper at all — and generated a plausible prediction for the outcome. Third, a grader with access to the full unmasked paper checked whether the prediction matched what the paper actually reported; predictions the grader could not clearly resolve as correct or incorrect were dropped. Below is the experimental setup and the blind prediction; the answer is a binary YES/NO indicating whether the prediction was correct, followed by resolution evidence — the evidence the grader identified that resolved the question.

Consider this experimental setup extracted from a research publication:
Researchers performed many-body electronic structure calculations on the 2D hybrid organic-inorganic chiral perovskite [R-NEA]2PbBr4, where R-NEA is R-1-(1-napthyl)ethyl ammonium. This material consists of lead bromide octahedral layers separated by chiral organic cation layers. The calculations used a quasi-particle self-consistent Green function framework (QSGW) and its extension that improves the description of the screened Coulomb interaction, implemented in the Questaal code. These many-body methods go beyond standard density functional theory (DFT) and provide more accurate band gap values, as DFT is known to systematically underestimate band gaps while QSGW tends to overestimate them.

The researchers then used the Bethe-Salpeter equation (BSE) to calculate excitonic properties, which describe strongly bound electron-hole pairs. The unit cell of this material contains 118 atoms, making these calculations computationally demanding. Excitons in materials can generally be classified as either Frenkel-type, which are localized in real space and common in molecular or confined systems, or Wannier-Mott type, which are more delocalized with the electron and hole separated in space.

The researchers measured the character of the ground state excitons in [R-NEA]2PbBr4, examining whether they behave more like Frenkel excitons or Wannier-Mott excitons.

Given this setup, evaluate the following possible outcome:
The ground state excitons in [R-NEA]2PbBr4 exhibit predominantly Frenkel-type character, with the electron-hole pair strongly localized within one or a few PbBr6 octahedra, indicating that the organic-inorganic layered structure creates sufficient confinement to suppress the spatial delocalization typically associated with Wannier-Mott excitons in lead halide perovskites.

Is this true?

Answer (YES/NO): NO